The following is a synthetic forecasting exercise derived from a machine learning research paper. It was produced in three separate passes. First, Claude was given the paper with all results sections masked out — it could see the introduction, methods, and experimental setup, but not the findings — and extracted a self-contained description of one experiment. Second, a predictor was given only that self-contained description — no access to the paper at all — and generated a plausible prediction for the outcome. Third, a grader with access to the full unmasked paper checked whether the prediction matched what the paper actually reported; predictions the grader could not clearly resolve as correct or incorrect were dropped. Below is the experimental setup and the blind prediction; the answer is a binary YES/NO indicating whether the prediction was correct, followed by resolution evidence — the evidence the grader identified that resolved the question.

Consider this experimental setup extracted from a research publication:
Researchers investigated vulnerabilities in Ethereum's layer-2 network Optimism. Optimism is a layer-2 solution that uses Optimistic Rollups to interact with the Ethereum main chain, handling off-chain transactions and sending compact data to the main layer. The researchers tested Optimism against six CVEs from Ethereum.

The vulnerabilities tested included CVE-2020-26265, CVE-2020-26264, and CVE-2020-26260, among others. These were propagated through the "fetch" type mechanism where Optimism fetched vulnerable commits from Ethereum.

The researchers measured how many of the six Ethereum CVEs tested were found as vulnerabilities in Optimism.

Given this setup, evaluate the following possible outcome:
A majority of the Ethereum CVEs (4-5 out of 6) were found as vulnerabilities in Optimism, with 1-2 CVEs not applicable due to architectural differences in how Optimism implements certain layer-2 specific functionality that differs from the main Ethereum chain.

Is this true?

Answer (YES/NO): NO